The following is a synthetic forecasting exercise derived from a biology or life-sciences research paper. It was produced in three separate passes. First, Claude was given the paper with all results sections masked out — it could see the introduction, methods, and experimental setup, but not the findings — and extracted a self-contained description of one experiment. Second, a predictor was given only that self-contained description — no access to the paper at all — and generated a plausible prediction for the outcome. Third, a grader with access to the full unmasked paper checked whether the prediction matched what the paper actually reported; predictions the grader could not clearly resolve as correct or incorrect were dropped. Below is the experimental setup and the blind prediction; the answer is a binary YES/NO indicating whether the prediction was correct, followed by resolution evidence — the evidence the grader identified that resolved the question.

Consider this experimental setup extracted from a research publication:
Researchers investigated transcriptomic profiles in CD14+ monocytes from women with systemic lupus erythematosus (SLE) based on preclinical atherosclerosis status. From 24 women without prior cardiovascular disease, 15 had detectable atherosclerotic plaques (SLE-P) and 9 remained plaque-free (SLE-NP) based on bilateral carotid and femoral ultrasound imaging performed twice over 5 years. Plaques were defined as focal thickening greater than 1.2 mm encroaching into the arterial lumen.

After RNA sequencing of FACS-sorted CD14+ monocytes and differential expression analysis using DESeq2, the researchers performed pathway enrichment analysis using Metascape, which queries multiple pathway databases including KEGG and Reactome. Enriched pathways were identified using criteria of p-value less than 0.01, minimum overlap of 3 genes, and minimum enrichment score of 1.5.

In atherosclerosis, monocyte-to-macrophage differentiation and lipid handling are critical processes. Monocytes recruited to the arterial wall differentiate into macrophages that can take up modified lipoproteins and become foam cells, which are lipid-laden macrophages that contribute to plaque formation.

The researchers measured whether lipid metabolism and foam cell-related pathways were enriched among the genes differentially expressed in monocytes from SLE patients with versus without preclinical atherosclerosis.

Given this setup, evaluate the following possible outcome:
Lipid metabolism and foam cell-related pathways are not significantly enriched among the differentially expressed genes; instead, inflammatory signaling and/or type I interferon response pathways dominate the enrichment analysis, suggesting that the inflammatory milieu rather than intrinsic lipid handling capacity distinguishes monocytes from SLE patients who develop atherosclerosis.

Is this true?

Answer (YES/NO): NO